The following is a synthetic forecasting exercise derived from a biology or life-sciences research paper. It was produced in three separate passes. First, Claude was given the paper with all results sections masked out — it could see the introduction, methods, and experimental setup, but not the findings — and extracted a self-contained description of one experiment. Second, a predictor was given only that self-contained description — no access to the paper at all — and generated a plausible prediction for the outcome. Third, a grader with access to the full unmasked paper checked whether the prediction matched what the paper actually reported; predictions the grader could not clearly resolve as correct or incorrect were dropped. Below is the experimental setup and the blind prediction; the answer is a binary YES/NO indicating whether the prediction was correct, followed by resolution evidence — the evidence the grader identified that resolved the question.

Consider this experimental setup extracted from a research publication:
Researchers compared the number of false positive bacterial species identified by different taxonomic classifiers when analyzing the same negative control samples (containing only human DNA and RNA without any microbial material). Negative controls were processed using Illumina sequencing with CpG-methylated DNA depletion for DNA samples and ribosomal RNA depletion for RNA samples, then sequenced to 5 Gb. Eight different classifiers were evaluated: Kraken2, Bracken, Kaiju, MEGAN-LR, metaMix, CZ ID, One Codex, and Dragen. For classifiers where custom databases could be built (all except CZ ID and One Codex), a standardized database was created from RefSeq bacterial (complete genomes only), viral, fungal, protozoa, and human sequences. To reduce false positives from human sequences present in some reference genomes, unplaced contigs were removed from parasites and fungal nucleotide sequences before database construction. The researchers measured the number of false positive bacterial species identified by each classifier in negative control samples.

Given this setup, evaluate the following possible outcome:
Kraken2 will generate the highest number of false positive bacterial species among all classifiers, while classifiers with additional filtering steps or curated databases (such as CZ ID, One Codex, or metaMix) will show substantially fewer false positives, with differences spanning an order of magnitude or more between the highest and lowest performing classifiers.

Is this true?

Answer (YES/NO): NO